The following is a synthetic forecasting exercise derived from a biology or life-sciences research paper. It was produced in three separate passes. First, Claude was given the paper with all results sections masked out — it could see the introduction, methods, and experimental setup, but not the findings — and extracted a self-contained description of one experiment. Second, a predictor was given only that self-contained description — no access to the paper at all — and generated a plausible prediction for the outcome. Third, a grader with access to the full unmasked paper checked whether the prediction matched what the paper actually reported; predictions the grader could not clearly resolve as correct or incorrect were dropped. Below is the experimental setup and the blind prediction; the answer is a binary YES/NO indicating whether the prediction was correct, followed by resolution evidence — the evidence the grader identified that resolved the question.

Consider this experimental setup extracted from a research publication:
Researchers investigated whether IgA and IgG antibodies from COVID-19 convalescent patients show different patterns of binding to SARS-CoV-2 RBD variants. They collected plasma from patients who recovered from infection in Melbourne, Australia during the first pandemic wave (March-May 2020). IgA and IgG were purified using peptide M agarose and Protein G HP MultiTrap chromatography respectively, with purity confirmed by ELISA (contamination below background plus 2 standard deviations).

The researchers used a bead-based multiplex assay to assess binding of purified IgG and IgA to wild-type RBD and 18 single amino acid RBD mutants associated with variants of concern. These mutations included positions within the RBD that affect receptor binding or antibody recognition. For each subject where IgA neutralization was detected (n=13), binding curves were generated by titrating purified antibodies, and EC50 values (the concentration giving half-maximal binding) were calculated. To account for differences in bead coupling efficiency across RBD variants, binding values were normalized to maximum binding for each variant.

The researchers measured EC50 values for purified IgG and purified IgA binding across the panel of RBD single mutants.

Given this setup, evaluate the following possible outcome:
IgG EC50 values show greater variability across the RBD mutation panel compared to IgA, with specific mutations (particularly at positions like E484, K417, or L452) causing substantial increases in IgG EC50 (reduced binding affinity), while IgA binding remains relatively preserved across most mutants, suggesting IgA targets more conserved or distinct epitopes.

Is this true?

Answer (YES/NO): NO